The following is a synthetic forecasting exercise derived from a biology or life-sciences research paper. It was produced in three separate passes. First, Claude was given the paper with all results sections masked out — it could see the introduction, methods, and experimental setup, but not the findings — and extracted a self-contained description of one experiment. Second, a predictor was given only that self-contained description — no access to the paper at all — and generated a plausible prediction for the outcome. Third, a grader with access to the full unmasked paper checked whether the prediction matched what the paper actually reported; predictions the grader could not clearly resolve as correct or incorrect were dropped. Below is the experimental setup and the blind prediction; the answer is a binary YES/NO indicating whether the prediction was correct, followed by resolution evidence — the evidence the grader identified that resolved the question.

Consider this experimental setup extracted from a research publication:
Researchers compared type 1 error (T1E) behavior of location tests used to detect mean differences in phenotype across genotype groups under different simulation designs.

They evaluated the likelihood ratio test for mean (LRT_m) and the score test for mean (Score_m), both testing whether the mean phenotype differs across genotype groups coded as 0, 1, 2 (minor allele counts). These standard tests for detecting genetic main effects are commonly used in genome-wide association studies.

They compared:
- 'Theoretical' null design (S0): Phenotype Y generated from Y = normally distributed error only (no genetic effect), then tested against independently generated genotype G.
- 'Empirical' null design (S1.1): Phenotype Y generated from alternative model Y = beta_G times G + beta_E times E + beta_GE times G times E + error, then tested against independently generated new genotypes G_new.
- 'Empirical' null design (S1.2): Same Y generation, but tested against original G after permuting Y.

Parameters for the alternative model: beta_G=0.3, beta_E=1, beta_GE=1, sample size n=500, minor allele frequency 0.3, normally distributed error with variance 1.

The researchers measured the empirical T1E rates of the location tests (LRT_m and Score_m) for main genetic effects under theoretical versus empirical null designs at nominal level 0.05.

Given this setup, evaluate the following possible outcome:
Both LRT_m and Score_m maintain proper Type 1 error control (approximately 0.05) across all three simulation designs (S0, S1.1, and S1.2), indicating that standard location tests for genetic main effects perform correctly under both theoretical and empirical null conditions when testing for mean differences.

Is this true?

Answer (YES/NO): YES